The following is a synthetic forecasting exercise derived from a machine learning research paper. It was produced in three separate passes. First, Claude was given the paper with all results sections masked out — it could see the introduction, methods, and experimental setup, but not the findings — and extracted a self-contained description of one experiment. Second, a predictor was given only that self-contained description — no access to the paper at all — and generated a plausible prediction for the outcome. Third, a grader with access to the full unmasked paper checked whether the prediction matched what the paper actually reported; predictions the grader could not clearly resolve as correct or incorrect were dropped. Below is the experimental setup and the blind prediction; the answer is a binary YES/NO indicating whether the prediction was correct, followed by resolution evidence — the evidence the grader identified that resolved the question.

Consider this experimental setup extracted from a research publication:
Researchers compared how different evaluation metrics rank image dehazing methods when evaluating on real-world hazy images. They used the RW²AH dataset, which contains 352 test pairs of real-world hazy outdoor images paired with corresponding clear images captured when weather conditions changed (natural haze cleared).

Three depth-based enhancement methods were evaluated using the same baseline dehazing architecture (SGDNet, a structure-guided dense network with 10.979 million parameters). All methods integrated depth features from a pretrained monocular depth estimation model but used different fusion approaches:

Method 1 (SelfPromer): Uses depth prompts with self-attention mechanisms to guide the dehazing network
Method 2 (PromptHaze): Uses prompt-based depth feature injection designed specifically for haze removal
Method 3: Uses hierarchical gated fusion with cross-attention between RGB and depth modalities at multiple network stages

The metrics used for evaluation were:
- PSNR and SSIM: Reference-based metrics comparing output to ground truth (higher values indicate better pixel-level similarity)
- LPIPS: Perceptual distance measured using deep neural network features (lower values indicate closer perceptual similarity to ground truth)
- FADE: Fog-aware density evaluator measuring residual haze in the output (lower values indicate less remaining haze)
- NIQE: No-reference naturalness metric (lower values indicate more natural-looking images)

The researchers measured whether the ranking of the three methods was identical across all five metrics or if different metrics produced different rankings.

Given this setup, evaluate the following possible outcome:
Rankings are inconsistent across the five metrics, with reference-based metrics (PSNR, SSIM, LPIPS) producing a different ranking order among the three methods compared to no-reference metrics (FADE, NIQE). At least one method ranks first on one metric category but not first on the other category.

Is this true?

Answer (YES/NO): NO